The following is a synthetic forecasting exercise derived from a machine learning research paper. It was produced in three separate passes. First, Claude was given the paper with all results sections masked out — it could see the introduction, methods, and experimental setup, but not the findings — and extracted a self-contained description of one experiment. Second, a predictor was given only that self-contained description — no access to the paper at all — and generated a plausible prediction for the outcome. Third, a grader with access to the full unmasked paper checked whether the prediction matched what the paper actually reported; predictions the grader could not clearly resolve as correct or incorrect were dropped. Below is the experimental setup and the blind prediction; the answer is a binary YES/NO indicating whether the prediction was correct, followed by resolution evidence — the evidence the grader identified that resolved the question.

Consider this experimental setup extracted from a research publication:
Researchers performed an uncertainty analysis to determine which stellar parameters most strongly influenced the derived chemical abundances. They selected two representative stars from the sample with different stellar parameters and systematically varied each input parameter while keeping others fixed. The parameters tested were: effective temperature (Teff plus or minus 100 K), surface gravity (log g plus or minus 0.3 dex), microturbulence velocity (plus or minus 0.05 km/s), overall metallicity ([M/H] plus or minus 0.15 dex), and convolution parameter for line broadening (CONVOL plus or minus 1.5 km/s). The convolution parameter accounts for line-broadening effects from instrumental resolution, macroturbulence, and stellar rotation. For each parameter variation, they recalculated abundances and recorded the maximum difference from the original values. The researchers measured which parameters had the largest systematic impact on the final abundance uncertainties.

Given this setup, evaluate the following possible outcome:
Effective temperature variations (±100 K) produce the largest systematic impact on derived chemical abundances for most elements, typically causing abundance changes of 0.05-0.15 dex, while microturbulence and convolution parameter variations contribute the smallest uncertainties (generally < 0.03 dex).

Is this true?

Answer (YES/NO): NO